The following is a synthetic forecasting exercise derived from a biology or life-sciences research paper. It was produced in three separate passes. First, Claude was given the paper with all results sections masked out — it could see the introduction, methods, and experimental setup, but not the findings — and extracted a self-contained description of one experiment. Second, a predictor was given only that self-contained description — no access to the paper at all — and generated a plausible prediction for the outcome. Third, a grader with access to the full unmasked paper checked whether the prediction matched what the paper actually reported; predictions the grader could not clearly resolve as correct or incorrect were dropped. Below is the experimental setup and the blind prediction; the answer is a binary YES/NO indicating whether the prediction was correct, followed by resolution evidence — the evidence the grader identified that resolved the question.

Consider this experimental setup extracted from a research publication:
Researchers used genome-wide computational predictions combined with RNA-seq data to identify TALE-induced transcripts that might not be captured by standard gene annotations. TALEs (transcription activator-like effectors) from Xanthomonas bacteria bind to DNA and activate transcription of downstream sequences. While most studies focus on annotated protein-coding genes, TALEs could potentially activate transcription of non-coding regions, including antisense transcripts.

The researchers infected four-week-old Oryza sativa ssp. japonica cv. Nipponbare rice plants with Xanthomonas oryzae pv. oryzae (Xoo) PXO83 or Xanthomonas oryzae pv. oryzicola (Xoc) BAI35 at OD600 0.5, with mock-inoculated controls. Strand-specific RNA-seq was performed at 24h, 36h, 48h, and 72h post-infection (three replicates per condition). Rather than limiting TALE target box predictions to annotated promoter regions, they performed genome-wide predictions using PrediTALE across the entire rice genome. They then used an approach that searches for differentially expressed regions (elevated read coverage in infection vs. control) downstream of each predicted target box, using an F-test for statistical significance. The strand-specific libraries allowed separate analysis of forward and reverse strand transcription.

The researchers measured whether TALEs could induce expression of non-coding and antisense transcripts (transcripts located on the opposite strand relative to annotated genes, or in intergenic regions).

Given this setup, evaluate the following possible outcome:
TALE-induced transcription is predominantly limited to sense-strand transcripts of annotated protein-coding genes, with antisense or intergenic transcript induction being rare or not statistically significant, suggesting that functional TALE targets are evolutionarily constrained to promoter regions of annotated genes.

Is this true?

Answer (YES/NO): NO